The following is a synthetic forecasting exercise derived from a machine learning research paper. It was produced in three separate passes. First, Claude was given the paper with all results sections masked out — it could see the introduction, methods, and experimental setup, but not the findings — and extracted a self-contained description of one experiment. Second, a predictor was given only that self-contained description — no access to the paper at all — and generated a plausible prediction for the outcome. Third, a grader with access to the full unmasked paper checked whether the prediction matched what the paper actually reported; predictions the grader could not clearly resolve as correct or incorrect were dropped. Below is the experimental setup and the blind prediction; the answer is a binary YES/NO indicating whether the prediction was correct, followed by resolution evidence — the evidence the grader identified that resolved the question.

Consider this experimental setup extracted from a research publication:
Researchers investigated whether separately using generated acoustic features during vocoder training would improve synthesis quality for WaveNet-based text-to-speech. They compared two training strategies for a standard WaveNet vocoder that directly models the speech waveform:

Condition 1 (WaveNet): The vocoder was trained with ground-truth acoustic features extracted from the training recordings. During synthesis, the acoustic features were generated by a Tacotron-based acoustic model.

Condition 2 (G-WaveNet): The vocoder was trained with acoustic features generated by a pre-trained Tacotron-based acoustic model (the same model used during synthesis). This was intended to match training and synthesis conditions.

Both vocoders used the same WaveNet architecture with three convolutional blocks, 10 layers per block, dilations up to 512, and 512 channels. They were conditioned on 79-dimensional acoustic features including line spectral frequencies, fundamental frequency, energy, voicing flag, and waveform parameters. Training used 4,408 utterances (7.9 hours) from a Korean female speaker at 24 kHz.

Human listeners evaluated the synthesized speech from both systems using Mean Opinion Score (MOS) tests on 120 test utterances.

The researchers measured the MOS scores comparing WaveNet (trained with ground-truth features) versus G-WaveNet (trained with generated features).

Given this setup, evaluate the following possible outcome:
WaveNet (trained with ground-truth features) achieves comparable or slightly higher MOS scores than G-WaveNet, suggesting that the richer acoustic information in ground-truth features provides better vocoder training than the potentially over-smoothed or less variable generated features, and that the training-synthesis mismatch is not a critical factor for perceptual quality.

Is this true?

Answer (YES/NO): NO